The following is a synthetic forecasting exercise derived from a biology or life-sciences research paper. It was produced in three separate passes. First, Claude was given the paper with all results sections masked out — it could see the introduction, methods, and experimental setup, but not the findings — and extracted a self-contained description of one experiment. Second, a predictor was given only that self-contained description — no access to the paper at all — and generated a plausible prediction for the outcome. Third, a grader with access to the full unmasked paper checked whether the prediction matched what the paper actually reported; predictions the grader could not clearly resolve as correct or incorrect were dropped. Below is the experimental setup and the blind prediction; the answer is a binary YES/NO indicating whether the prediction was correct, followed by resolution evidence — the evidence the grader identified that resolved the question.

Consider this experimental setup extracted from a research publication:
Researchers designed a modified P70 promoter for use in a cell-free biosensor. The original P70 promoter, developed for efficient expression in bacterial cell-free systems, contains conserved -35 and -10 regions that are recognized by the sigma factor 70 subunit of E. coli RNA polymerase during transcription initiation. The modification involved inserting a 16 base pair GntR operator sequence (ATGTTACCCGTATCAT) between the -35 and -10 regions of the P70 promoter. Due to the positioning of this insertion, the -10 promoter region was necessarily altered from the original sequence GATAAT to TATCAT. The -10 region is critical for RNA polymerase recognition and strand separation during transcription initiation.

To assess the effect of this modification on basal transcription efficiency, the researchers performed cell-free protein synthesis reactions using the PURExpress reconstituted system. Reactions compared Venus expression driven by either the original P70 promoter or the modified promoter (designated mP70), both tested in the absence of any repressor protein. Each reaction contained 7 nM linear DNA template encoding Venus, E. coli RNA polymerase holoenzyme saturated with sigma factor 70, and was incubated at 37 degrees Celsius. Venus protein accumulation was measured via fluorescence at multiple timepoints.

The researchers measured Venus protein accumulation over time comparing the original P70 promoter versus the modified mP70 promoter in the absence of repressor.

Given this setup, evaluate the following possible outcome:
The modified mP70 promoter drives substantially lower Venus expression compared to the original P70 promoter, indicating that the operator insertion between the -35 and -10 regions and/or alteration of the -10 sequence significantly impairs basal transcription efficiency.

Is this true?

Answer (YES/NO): YES